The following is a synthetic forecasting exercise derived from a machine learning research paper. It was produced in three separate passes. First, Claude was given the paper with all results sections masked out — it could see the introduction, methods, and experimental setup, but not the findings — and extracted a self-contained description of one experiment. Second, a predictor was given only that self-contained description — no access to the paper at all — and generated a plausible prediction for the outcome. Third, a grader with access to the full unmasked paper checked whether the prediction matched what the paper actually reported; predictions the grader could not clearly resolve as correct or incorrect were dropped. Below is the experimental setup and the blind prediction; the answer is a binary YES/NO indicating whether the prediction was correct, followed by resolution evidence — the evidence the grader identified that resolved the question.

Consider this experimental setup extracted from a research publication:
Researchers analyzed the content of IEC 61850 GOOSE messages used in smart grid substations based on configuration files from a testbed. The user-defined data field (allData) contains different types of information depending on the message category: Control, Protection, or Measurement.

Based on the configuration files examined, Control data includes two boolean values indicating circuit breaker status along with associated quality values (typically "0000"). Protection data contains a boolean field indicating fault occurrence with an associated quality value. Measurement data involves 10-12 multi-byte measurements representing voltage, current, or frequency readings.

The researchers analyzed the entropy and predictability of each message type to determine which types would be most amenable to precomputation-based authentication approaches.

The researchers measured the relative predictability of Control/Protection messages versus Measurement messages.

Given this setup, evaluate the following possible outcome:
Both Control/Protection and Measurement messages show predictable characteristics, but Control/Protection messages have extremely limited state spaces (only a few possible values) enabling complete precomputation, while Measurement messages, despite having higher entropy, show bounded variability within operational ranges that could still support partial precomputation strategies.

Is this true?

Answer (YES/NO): YES